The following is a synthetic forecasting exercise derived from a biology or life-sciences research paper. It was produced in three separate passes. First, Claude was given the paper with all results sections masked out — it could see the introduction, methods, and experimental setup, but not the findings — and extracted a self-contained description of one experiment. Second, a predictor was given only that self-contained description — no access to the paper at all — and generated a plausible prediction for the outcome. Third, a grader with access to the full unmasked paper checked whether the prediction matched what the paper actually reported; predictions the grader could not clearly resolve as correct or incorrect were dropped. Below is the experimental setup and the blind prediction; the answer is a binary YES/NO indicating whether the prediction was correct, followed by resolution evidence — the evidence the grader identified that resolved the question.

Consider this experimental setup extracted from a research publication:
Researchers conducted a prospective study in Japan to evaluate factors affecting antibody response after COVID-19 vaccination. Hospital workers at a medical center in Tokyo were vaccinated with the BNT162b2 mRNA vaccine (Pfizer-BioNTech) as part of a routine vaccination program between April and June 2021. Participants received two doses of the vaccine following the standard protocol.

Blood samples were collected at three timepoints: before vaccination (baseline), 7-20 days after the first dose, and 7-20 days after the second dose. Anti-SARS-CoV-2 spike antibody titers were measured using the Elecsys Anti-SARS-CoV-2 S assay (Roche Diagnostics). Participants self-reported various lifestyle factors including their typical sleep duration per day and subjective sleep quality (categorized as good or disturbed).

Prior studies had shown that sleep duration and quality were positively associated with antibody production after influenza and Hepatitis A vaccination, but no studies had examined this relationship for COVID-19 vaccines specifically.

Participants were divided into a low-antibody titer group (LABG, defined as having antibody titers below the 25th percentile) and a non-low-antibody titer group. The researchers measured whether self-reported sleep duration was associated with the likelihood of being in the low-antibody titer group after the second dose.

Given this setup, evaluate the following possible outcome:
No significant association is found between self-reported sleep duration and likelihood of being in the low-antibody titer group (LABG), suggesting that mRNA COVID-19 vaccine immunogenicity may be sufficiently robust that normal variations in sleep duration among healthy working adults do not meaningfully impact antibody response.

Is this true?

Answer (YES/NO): YES